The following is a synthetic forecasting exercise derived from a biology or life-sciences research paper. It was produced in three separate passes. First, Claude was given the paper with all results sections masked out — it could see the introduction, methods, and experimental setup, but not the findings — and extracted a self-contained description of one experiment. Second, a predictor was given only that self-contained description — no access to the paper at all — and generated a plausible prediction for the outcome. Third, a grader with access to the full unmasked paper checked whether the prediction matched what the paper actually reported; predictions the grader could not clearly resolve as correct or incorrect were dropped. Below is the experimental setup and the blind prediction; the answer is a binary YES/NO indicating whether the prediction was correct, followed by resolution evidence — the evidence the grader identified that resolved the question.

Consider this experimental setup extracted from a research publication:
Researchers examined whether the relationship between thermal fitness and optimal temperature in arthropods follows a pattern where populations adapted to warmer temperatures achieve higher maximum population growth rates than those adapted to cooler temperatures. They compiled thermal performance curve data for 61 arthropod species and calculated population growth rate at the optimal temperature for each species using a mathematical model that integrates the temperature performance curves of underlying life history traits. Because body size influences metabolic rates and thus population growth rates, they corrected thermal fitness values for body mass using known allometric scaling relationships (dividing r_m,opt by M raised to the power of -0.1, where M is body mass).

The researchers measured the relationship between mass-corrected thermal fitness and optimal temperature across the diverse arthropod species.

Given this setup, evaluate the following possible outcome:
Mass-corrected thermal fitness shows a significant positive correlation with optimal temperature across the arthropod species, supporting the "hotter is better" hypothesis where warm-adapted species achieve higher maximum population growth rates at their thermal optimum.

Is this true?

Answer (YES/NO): YES